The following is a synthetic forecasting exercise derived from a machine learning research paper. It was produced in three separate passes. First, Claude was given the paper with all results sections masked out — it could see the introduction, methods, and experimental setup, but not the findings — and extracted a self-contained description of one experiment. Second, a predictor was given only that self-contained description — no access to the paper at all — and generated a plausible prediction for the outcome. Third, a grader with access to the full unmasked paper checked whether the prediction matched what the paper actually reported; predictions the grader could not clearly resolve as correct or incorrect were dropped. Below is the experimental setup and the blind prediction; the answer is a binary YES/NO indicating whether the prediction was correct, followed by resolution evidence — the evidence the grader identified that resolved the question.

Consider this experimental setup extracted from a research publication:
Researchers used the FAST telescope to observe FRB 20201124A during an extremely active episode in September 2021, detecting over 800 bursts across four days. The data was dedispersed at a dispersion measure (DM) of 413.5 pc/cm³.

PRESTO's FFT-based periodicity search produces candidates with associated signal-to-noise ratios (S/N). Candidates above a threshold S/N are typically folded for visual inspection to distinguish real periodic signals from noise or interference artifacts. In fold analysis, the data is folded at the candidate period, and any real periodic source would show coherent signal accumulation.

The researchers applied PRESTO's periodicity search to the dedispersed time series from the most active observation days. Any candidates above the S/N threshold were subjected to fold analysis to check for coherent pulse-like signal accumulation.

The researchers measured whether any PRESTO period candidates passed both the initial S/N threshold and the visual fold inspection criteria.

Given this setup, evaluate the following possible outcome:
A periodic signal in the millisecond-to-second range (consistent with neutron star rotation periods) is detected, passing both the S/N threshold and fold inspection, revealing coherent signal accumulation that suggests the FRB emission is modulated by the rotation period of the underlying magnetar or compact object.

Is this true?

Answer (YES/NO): NO